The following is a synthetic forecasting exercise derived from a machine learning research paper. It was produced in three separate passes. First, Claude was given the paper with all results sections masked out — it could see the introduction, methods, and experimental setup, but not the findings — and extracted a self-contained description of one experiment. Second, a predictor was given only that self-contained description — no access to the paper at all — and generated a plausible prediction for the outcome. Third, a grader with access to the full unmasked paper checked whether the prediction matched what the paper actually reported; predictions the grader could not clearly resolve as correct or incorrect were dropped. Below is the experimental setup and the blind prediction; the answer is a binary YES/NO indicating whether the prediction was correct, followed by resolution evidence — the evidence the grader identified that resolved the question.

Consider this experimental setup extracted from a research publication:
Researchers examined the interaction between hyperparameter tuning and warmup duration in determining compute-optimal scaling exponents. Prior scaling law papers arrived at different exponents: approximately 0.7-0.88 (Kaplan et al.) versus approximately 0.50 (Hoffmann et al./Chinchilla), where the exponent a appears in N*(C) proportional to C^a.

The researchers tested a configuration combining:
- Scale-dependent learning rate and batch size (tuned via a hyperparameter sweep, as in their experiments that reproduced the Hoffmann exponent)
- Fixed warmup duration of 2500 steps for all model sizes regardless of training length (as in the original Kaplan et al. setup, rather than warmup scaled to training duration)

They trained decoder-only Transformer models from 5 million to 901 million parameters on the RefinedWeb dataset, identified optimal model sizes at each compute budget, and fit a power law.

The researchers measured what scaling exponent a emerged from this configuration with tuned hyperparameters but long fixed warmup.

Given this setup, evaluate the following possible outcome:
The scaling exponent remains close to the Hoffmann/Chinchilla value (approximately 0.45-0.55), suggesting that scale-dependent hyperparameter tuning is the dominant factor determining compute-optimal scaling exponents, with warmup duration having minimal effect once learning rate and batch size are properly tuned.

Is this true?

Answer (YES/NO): NO